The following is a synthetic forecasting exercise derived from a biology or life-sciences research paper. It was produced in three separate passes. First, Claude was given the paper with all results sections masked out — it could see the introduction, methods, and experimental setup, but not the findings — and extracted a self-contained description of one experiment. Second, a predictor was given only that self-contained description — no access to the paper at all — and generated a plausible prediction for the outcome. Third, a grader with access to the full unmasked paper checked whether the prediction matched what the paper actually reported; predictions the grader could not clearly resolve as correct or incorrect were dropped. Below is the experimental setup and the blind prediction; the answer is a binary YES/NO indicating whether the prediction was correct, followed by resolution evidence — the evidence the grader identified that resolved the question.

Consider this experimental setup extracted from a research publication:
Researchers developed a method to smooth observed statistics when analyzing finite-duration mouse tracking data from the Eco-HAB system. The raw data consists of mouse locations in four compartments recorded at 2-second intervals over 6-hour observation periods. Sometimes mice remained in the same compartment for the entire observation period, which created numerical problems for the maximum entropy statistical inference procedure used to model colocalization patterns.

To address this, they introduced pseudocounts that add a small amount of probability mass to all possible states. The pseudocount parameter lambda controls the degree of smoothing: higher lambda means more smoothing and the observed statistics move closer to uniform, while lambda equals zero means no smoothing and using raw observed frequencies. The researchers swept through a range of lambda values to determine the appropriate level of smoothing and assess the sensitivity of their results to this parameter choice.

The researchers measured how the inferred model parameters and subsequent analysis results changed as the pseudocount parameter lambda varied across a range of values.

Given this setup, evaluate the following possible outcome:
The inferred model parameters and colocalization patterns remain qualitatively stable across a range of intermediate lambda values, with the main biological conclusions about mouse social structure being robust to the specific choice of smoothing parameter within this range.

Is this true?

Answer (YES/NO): YES